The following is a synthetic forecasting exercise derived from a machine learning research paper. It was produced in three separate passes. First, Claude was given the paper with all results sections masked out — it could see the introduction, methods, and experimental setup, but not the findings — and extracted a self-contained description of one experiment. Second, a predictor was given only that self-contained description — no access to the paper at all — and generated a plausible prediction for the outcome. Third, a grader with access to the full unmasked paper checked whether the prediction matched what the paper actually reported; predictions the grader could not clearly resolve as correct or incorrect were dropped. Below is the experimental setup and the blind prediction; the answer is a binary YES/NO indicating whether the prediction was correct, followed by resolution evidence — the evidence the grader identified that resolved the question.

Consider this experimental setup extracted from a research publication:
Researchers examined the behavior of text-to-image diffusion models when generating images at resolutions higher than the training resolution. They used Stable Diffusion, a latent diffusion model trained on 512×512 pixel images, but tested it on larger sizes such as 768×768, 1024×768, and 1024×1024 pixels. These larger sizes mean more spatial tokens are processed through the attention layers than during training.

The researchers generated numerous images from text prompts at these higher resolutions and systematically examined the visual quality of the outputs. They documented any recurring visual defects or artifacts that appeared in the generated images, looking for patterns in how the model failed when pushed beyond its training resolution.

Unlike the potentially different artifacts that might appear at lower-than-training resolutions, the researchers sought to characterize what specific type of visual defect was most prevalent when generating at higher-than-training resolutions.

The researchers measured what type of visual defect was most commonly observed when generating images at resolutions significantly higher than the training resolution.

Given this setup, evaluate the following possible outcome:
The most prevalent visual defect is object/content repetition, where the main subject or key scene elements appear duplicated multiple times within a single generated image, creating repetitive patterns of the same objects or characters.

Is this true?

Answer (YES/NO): YES